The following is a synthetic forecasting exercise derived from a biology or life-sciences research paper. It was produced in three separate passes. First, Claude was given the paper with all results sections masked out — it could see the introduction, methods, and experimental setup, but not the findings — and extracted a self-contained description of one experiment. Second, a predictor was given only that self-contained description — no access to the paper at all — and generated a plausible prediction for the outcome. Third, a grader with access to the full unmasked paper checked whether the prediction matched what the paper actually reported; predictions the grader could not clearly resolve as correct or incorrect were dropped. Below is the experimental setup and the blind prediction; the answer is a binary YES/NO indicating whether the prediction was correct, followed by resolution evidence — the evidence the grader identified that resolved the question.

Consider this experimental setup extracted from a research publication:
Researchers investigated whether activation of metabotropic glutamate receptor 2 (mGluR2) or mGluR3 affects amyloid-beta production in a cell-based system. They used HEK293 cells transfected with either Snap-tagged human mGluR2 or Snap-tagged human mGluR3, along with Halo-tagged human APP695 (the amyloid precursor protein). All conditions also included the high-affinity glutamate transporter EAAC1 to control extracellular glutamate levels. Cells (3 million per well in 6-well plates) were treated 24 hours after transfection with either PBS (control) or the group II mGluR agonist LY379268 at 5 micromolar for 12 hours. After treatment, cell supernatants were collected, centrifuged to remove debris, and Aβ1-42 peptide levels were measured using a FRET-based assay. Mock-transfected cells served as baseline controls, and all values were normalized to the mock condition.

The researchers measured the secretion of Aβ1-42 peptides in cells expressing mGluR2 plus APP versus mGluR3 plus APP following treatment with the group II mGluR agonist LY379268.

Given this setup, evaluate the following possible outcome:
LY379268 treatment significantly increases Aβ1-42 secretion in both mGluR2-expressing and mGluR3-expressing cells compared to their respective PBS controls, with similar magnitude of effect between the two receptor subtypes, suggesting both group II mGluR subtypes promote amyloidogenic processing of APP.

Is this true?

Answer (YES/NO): NO